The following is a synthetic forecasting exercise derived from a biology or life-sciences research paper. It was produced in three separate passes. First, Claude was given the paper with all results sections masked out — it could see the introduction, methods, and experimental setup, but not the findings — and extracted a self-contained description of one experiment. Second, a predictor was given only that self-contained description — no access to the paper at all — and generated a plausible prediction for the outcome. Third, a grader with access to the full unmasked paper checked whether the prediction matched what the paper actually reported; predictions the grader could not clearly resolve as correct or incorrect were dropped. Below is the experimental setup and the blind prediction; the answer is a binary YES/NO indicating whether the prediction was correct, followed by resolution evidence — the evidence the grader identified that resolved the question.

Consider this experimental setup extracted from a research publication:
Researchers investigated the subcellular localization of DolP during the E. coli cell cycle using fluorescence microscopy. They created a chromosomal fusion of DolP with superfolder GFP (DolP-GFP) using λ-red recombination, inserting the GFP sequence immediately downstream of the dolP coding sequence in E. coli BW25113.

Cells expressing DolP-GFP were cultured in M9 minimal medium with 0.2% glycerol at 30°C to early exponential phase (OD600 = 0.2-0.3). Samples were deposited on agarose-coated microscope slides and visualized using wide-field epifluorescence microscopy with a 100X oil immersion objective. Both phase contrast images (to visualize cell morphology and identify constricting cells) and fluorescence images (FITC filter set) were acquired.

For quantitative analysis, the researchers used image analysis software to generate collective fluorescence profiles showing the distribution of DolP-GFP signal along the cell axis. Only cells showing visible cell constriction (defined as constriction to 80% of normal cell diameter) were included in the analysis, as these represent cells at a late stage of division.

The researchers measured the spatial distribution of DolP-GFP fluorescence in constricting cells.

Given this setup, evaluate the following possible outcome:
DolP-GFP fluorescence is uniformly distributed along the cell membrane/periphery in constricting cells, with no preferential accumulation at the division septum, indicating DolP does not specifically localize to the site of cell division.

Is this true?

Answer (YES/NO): NO